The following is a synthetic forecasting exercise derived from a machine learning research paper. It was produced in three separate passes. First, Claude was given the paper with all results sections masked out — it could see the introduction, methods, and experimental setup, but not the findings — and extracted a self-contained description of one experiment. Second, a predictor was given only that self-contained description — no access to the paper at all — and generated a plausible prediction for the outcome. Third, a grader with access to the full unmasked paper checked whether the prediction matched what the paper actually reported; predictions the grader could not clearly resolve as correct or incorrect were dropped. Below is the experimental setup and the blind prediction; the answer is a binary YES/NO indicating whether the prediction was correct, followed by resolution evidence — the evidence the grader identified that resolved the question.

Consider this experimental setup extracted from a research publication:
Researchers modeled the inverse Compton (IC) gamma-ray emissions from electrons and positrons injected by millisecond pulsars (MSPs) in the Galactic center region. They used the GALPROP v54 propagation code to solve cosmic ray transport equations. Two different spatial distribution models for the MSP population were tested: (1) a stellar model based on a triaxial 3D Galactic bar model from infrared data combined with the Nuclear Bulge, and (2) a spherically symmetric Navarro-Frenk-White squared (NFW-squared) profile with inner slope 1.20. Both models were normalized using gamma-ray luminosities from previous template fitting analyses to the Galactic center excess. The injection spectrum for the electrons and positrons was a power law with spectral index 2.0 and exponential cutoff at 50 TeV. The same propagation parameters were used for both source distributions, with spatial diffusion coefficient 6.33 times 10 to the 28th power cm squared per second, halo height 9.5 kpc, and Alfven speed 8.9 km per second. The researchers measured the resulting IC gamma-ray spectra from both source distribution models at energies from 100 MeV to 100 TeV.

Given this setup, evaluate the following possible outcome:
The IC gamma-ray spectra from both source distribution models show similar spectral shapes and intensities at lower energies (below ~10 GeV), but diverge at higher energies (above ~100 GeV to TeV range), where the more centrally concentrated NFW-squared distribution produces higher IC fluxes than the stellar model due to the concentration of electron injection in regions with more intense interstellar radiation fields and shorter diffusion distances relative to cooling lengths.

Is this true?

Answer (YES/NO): NO